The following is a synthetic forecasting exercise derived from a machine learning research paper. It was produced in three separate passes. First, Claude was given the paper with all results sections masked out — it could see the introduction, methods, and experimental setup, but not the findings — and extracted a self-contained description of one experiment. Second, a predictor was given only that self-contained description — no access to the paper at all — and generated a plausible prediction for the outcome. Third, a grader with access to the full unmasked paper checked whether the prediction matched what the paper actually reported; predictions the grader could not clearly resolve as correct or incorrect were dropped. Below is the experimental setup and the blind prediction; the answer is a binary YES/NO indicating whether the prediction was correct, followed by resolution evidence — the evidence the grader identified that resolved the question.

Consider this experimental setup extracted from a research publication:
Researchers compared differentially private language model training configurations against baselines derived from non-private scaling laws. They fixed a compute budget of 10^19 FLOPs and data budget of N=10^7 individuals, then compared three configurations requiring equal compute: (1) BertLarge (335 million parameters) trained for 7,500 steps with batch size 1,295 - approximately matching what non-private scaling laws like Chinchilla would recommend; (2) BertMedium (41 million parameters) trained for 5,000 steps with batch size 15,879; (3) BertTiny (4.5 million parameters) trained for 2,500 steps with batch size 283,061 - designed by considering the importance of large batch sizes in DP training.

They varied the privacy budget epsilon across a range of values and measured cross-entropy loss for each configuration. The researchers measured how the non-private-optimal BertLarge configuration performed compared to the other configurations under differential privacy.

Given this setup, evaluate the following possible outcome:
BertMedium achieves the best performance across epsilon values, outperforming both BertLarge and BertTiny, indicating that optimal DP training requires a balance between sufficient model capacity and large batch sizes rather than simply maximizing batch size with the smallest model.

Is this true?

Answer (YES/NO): NO